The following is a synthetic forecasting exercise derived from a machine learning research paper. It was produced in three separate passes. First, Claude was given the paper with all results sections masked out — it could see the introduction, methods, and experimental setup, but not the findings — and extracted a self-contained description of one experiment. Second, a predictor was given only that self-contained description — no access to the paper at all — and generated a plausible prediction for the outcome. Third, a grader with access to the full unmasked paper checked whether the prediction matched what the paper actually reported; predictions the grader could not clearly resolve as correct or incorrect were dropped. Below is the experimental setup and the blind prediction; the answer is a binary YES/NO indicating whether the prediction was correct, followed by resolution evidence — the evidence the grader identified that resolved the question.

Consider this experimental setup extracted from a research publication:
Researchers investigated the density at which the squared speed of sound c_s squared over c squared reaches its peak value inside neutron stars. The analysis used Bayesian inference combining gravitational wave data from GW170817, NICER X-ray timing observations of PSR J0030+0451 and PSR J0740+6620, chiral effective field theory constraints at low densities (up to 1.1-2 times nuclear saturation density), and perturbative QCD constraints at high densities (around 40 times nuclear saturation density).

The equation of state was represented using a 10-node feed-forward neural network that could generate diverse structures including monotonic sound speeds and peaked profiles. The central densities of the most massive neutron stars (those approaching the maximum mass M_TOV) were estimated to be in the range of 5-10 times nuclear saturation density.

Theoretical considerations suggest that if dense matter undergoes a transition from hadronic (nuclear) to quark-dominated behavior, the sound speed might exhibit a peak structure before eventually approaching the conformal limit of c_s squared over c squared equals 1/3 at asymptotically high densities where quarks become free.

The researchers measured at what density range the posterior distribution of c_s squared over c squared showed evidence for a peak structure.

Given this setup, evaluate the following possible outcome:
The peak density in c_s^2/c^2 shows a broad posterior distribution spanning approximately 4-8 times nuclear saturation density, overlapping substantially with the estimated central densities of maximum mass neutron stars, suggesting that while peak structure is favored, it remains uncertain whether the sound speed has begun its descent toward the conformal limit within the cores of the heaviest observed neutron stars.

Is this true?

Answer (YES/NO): NO